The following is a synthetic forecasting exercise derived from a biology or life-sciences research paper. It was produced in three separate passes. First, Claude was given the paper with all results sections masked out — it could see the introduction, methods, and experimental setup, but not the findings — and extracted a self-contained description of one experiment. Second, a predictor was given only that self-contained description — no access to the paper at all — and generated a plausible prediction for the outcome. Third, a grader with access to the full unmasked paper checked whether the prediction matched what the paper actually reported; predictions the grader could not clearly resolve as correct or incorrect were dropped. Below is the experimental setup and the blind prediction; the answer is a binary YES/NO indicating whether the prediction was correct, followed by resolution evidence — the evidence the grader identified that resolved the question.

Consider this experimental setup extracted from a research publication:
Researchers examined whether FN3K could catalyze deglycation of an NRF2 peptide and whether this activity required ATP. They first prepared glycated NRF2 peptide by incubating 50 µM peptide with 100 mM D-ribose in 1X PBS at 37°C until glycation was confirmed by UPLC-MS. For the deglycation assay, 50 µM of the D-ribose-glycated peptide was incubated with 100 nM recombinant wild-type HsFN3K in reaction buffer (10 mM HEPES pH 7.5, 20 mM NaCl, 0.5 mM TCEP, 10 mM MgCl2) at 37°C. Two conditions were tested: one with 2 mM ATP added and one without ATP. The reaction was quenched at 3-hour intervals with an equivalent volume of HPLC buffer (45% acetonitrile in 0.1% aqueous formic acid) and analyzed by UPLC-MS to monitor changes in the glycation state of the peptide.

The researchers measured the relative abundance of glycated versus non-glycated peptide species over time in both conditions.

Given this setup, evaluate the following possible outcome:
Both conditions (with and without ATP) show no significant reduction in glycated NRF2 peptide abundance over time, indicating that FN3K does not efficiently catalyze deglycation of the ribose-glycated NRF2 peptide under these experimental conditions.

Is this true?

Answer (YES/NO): NO